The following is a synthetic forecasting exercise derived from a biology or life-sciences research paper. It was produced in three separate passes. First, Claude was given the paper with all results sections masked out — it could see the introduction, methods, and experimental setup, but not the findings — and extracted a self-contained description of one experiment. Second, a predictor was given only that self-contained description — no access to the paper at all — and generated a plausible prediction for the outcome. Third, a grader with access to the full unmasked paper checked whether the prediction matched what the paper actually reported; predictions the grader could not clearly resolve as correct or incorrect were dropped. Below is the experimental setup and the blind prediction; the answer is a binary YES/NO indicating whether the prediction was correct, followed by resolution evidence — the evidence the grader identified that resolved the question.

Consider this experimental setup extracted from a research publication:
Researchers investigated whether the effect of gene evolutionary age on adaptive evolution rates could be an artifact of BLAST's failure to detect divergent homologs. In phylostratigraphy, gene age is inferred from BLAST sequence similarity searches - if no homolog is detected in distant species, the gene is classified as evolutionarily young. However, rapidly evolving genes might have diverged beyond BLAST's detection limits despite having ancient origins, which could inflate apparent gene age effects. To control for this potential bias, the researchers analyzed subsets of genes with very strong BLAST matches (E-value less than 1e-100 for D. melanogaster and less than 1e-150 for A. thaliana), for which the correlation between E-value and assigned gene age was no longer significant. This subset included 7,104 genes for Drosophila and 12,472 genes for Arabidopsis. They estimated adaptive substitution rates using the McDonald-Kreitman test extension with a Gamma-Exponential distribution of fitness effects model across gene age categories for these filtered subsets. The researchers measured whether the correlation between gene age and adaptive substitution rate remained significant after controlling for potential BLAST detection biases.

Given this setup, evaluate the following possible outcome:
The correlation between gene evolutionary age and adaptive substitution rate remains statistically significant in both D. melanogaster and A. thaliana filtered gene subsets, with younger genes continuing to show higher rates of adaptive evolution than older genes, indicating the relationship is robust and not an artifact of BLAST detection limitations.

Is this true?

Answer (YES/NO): YES